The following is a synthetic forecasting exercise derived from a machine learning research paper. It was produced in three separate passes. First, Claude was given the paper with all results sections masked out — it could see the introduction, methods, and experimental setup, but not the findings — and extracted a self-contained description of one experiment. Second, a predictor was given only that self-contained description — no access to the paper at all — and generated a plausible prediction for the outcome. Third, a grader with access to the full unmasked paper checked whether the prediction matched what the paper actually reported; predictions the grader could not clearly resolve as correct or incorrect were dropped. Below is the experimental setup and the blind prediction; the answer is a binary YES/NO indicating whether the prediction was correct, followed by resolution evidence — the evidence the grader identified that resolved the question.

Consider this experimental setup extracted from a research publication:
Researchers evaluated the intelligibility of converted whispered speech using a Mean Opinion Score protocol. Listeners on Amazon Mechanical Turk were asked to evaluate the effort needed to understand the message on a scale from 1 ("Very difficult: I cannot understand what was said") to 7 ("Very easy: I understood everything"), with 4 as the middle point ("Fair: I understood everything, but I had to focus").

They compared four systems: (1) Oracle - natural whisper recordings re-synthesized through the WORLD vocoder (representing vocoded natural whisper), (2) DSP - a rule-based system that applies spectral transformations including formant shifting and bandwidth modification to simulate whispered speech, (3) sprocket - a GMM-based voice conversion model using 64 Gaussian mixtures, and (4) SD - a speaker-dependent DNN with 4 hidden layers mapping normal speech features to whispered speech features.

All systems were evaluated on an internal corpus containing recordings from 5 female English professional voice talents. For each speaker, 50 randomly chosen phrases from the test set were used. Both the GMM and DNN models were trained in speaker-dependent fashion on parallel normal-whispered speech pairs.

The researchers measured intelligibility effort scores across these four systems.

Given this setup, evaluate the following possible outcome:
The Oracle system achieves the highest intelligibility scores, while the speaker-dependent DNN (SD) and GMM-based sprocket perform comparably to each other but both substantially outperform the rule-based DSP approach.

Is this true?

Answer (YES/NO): NO